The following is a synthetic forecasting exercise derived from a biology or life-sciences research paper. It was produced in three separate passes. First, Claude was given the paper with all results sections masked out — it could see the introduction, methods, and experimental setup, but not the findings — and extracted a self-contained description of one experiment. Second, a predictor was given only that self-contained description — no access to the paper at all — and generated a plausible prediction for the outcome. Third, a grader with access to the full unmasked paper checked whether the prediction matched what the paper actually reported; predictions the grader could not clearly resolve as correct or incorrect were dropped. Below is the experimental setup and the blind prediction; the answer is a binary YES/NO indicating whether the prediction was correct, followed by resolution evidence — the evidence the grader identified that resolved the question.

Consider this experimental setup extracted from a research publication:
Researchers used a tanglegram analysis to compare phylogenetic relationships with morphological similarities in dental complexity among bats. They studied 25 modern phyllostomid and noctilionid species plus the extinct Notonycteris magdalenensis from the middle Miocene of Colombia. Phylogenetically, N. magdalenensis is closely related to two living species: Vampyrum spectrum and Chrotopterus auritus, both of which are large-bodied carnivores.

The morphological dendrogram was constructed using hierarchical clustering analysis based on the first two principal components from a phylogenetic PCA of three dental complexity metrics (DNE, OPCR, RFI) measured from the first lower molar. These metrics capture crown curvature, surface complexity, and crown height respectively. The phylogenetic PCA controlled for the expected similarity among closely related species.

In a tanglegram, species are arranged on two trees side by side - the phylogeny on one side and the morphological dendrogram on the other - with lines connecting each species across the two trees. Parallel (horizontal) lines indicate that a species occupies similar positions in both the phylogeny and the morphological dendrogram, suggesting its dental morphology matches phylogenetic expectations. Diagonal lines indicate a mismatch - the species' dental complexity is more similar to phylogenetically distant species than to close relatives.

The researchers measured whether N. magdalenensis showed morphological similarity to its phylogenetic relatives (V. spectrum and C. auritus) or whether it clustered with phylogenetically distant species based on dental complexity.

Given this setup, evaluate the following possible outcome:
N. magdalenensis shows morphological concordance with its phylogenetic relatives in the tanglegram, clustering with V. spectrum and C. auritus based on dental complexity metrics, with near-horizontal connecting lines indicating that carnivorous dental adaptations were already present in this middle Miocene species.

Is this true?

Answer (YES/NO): NO